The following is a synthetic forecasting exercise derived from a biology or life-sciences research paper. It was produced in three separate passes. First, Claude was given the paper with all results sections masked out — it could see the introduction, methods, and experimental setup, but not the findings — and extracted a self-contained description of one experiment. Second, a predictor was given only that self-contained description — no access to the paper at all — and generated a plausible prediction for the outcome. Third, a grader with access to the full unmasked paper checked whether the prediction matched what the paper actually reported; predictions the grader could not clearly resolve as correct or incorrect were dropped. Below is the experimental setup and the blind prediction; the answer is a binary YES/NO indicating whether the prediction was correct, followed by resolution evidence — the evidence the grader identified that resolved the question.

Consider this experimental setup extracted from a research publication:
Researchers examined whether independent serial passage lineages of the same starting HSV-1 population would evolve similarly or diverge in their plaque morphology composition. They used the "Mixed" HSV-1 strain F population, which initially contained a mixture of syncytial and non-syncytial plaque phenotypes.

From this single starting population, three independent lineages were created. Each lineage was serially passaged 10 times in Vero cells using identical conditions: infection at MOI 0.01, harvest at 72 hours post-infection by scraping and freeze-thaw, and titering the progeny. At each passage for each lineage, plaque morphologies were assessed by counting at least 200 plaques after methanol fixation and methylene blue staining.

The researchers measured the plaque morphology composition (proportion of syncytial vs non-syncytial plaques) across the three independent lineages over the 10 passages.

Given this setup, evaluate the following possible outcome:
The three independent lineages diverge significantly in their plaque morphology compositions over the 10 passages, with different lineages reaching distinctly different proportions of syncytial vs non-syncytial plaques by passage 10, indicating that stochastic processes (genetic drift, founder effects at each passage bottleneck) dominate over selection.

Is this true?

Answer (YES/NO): NO